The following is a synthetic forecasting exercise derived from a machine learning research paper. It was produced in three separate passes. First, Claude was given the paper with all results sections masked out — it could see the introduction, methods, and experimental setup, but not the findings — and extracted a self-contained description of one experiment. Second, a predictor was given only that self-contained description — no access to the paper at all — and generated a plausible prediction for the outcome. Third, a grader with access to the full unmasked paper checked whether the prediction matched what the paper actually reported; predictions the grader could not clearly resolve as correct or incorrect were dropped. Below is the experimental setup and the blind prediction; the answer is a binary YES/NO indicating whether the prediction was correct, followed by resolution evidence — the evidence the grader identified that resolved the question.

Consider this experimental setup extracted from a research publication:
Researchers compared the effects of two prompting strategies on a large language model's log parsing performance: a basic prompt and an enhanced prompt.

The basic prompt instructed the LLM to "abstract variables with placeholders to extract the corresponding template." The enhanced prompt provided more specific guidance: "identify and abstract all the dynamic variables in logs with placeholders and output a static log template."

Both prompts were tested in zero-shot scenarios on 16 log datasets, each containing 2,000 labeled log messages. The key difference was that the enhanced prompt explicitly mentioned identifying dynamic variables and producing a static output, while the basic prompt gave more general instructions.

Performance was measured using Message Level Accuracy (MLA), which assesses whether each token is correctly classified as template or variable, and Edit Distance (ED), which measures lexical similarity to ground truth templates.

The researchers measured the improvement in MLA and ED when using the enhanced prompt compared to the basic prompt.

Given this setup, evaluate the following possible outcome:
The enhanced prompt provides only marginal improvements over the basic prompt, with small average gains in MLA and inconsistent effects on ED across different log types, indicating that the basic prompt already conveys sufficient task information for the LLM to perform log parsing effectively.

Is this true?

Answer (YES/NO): NO